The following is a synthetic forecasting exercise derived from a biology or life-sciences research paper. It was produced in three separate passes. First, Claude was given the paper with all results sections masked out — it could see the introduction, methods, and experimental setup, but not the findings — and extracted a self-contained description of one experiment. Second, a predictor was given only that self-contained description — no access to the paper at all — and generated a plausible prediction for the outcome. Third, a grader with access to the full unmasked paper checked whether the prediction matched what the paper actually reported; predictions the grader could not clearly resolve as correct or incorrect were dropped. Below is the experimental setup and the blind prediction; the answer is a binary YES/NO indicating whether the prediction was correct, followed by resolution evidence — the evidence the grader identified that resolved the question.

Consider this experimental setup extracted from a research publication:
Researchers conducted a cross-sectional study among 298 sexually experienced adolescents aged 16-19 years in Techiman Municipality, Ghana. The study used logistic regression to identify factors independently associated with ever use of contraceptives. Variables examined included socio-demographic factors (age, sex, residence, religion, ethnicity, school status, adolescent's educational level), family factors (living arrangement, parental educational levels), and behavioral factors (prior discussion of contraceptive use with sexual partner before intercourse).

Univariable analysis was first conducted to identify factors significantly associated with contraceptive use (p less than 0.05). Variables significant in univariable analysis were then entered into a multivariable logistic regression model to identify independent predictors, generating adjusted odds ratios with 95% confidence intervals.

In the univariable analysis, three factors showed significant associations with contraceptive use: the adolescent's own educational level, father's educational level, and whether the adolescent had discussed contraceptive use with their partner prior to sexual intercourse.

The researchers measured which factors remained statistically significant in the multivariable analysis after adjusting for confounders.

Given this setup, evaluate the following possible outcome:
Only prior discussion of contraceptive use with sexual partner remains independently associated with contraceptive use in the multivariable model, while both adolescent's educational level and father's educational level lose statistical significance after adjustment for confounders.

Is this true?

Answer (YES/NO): NO